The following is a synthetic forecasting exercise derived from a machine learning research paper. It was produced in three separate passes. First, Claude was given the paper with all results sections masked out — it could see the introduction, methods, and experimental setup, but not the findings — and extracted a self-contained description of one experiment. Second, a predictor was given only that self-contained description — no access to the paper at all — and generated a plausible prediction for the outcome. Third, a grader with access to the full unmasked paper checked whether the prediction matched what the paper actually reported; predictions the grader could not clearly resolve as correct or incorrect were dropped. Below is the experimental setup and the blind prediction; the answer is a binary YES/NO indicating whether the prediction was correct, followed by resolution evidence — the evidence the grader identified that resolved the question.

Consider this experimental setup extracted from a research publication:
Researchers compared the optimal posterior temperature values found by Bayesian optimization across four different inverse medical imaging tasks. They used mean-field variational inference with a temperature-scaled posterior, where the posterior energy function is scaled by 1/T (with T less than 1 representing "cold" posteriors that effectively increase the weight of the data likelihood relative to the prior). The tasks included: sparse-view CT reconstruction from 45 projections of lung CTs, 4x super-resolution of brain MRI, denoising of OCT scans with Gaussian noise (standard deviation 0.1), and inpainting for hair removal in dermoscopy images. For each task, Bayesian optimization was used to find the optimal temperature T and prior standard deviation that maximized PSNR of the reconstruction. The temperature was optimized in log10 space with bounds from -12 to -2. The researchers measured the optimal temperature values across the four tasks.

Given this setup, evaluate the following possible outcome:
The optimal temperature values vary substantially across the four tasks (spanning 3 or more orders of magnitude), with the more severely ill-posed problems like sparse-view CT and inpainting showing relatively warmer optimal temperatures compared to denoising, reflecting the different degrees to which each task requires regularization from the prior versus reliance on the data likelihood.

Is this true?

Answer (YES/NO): NO